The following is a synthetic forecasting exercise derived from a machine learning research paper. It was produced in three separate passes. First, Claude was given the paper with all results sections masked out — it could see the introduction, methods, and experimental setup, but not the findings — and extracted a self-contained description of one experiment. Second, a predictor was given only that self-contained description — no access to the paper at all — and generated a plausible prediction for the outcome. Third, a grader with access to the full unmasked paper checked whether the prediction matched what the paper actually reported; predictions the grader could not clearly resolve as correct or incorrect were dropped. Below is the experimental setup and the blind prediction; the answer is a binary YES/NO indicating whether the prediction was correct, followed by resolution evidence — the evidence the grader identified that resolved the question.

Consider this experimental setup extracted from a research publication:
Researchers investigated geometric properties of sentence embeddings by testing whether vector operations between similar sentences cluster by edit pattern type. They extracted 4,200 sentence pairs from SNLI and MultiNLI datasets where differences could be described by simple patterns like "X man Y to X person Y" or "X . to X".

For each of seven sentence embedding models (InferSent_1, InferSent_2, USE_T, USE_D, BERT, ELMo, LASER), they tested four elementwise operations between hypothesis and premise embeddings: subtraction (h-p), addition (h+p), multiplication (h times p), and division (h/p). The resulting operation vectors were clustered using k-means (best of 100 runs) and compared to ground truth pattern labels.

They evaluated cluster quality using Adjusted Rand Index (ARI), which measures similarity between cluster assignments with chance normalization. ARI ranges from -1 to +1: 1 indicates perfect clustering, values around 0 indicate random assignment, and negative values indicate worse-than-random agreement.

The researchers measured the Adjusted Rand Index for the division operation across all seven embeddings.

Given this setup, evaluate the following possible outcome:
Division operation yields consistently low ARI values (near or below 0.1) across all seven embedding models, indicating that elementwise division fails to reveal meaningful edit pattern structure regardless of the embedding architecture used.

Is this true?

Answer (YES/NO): YES